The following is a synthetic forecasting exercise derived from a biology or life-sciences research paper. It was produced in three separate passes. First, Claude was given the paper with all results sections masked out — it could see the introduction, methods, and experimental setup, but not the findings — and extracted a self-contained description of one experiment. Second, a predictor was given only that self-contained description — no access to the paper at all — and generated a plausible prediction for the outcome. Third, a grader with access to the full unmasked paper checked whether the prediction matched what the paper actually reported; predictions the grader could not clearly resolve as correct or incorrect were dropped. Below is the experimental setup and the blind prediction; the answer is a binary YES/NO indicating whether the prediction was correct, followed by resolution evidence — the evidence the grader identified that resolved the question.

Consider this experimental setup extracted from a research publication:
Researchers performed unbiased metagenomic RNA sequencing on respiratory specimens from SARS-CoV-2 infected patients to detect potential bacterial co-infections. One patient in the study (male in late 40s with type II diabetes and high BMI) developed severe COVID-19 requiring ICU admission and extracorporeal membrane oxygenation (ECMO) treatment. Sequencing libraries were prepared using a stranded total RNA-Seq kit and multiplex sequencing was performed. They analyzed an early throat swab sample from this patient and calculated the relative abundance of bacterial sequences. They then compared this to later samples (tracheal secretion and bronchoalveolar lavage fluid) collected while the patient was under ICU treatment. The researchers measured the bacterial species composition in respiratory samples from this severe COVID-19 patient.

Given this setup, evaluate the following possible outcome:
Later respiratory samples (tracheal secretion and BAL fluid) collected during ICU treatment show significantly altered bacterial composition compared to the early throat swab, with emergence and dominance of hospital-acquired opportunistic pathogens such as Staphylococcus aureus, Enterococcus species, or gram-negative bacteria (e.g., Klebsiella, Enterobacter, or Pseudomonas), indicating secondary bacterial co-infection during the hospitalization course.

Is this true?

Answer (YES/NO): NO